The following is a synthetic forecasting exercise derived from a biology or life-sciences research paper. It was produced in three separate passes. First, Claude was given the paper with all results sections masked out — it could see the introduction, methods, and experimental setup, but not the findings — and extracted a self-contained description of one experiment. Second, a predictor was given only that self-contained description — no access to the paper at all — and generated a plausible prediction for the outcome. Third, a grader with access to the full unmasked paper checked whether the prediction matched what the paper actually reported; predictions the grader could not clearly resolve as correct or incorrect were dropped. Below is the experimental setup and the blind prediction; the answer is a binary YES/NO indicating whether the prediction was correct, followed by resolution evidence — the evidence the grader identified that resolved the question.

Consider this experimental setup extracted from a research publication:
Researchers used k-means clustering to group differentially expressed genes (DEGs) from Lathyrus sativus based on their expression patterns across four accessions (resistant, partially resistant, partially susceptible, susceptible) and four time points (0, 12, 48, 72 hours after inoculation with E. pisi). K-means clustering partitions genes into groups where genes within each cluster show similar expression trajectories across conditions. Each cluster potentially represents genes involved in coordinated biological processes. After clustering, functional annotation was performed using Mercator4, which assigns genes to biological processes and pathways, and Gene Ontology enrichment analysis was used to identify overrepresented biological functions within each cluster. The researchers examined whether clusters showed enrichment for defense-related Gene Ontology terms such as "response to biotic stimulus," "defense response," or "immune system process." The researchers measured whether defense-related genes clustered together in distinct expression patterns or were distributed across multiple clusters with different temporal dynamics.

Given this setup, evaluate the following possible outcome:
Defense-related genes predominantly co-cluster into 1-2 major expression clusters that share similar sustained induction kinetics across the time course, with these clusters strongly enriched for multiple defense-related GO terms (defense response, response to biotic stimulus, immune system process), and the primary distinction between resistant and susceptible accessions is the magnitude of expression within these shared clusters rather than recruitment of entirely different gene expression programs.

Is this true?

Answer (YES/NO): NO